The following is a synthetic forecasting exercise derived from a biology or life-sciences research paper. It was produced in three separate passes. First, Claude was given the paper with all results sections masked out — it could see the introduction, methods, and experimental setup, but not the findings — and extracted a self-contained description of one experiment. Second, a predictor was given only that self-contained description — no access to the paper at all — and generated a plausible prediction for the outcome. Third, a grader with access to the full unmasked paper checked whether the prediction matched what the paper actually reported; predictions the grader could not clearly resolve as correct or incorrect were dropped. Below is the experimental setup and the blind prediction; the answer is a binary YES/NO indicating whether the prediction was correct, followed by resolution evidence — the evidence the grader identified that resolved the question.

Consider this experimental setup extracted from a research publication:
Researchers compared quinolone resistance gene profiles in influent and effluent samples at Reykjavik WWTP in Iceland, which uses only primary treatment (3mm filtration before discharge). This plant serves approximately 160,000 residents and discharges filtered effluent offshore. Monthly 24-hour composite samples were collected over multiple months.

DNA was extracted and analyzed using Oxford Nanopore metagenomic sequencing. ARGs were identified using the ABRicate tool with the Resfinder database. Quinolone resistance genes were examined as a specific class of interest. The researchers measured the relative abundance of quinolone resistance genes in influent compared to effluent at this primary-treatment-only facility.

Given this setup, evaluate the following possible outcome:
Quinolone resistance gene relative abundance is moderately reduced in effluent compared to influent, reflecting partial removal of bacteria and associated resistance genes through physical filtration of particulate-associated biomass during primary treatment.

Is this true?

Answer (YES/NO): YES